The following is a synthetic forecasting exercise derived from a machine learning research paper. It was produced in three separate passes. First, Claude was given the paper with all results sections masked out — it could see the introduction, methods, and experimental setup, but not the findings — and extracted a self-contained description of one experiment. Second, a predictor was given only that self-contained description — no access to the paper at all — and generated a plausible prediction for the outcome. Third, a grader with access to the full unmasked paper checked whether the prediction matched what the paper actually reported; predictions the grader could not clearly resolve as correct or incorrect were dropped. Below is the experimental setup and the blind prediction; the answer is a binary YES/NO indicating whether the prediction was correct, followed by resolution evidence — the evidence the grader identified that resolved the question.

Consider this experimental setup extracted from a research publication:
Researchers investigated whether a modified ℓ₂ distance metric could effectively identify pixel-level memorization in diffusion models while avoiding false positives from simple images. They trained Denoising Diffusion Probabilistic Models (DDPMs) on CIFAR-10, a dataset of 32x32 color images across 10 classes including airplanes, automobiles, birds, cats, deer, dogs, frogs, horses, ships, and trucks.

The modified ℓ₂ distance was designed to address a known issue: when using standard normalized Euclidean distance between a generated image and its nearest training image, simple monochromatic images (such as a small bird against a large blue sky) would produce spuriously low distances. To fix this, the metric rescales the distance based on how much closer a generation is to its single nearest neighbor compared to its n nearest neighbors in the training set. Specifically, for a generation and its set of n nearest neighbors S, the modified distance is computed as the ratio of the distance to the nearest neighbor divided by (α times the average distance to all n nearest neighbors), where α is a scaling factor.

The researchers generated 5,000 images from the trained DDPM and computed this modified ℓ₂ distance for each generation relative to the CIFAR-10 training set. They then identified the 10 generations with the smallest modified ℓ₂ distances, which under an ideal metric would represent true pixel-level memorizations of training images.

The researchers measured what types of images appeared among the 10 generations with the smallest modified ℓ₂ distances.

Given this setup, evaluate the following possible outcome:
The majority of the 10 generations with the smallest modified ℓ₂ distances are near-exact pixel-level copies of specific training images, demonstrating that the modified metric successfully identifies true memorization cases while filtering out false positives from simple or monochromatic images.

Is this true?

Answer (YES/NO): NO